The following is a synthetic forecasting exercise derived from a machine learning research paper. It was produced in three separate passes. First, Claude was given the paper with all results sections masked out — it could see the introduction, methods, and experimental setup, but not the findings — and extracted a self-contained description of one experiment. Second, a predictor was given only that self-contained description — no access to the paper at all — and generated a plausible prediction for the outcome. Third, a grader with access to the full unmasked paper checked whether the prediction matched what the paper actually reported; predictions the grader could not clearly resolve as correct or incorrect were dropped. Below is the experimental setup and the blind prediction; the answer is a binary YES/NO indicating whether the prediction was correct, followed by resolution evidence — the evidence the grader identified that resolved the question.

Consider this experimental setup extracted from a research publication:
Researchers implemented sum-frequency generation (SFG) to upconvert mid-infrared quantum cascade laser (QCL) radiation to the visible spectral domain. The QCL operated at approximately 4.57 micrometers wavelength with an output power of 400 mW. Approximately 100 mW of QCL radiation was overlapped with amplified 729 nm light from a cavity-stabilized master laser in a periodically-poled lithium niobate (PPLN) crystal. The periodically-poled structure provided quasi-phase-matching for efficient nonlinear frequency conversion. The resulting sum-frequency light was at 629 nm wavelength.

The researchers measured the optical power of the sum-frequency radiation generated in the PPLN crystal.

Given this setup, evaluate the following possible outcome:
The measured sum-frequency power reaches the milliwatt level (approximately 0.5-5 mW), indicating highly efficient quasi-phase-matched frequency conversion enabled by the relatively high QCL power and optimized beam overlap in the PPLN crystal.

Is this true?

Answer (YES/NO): NO